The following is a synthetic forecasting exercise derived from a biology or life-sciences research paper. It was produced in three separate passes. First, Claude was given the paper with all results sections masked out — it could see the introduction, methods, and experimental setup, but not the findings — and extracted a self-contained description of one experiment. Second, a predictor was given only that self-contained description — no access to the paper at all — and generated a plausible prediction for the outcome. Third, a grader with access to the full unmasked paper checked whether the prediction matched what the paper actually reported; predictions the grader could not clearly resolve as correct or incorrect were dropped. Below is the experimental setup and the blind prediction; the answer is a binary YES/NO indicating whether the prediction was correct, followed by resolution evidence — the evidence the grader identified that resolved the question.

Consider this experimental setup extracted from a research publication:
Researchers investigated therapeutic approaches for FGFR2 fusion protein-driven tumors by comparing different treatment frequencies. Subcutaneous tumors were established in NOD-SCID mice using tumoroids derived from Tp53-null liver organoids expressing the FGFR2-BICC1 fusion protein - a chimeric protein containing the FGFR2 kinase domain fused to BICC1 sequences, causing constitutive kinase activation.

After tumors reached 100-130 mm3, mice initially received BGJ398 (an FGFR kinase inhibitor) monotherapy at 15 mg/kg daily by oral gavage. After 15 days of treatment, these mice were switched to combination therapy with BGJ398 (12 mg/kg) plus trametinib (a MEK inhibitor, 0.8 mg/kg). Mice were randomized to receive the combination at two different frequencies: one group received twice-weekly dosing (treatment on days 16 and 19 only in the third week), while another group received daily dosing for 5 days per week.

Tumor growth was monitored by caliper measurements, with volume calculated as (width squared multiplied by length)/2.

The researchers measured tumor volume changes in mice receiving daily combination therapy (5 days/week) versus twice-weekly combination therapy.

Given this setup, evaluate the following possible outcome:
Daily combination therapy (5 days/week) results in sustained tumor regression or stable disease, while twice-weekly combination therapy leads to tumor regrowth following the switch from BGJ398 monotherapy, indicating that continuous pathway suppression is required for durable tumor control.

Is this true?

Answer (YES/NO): NO